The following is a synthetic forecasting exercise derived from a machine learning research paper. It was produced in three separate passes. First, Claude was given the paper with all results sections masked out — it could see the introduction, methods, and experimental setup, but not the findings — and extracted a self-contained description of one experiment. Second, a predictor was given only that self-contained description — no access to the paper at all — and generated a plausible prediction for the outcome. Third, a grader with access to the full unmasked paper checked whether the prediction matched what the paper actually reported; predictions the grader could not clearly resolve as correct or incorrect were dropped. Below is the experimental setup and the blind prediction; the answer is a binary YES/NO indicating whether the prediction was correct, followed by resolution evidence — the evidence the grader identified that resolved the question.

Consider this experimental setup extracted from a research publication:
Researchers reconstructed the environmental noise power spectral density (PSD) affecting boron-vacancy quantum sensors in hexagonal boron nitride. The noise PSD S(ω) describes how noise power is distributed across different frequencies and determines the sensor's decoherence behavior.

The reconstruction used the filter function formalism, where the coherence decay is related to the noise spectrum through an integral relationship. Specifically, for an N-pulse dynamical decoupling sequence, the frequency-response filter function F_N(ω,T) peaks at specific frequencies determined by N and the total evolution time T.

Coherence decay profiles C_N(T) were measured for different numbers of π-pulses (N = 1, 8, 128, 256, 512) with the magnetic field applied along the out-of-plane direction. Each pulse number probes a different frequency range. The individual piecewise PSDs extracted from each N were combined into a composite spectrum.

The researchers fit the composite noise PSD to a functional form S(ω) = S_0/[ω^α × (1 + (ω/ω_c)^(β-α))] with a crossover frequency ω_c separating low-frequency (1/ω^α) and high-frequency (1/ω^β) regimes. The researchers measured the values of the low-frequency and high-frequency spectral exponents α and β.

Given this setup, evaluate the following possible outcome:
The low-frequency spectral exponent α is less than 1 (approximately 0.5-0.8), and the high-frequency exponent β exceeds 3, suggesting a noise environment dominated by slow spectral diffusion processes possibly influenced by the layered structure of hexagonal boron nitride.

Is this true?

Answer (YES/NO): NO